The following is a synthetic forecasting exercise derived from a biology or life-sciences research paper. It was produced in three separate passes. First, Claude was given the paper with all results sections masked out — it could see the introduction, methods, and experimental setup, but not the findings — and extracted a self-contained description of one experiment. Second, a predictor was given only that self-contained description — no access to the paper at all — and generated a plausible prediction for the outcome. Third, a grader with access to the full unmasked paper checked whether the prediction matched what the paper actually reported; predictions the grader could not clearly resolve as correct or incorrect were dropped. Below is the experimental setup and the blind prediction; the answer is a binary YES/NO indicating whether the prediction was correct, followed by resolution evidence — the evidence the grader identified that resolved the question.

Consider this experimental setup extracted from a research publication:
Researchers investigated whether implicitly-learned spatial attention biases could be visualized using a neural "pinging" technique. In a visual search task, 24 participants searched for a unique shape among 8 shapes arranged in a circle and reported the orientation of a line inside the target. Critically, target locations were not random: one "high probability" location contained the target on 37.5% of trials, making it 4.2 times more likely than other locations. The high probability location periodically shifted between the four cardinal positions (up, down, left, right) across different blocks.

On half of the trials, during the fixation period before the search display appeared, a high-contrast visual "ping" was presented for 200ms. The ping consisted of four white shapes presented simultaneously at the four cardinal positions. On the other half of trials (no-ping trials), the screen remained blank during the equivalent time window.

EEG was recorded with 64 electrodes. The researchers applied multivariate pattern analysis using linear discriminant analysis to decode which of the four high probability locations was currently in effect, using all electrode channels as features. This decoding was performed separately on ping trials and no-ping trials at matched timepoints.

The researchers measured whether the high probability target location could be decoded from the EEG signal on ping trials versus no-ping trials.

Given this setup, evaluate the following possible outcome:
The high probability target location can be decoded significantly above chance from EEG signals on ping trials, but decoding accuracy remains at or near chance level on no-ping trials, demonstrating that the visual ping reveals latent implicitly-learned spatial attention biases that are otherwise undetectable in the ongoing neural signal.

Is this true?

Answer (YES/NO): YES